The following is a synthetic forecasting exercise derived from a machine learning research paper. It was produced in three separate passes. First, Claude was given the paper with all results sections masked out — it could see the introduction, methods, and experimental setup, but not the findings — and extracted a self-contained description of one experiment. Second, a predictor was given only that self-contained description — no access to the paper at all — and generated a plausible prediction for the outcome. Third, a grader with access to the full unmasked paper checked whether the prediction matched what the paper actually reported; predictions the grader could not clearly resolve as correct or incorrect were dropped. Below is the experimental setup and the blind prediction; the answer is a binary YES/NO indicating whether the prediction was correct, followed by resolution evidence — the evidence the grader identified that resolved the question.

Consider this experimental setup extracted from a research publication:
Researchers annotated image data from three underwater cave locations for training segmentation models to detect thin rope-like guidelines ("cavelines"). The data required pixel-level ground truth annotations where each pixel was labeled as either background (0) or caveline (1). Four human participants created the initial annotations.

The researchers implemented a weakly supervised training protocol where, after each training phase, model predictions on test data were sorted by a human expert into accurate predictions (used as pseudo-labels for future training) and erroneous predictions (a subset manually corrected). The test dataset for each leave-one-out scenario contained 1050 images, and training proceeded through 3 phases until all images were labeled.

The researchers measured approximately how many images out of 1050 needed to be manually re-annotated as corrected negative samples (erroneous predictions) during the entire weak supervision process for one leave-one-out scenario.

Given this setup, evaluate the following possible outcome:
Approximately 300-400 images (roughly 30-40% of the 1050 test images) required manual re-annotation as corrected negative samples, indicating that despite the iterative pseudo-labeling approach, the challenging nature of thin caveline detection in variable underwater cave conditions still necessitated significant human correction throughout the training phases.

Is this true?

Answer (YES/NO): NO